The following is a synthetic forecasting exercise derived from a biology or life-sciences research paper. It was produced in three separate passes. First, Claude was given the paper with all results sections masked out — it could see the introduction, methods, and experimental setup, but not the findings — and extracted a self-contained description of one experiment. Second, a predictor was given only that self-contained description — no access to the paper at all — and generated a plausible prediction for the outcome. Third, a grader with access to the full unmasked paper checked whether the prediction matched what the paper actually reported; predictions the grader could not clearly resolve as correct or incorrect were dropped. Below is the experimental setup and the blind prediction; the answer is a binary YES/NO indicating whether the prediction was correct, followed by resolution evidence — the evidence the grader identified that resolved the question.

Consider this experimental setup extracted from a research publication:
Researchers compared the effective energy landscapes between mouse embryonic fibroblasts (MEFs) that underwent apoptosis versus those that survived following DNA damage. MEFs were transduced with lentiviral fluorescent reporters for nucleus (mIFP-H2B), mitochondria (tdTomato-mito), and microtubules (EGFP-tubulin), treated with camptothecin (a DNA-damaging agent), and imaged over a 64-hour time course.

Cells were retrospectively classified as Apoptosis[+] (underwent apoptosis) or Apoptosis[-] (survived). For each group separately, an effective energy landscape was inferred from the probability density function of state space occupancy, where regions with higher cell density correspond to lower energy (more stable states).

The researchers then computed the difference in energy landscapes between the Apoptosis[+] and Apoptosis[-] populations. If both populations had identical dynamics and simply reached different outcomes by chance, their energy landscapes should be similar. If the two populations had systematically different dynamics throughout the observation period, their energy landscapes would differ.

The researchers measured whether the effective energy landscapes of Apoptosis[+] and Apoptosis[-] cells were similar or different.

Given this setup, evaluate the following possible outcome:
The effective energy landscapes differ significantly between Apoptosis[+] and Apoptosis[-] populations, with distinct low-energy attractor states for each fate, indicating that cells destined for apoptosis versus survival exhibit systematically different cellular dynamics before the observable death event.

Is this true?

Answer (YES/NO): YES